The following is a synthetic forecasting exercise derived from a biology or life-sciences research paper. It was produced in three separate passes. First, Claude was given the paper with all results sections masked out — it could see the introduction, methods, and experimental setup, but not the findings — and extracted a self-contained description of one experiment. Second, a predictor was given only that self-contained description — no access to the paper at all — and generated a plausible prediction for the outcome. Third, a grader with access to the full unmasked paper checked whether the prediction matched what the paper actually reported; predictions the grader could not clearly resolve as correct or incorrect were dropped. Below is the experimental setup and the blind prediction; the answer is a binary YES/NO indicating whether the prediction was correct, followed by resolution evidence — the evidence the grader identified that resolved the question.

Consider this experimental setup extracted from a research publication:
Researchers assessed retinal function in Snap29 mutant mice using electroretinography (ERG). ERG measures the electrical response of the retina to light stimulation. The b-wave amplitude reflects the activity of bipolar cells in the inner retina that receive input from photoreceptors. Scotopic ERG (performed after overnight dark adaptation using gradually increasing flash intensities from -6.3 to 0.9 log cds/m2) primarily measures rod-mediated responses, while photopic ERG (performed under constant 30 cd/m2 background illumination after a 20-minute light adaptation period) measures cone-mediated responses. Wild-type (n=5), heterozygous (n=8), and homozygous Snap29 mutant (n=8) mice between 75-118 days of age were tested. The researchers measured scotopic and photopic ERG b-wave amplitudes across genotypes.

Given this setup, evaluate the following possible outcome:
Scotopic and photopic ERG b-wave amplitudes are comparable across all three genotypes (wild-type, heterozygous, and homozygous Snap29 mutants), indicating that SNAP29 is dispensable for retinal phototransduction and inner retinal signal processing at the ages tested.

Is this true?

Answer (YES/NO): NO